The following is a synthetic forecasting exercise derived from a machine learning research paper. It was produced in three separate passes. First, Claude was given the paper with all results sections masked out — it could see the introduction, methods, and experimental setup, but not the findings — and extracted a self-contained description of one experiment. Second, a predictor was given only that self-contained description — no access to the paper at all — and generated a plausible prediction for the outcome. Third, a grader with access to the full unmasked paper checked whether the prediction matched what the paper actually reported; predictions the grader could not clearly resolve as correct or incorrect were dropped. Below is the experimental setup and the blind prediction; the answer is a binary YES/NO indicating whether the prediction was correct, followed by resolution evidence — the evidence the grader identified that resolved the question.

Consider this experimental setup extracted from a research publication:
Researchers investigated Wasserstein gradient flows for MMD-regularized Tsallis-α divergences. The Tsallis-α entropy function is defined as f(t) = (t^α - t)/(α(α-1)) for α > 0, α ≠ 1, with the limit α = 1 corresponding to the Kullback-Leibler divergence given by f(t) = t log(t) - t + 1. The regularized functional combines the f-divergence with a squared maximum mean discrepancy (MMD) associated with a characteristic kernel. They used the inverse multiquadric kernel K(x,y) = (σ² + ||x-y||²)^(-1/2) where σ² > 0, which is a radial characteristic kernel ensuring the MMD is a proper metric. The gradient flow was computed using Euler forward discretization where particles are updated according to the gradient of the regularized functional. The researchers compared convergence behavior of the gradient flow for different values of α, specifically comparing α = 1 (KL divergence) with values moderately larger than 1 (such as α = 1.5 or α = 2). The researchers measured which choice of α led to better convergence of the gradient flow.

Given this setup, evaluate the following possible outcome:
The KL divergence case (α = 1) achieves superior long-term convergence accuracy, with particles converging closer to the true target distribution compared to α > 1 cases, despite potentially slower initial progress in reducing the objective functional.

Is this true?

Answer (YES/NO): NO